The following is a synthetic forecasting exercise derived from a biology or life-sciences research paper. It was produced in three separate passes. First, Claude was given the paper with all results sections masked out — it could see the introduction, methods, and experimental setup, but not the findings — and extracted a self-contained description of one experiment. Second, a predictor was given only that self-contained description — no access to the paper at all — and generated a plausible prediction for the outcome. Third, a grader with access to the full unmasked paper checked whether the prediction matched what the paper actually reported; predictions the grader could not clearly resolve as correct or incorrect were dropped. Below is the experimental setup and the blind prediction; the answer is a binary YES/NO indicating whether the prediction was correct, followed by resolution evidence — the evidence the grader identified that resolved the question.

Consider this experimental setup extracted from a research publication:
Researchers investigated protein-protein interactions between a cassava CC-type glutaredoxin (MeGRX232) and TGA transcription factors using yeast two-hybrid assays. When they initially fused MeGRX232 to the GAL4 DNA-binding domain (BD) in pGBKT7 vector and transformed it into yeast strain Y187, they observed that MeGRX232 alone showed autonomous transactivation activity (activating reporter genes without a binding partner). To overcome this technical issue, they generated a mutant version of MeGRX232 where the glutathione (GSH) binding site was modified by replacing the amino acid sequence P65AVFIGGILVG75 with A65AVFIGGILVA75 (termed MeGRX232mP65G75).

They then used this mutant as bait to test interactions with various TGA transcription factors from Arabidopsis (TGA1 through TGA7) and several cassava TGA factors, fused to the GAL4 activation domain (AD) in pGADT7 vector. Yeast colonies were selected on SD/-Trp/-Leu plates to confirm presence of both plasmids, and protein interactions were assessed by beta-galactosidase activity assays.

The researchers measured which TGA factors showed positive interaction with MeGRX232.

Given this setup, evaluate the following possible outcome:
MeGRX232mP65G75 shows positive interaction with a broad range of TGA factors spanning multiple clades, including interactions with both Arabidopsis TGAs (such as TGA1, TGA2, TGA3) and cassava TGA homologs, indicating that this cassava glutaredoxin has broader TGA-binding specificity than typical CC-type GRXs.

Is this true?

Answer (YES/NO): NO